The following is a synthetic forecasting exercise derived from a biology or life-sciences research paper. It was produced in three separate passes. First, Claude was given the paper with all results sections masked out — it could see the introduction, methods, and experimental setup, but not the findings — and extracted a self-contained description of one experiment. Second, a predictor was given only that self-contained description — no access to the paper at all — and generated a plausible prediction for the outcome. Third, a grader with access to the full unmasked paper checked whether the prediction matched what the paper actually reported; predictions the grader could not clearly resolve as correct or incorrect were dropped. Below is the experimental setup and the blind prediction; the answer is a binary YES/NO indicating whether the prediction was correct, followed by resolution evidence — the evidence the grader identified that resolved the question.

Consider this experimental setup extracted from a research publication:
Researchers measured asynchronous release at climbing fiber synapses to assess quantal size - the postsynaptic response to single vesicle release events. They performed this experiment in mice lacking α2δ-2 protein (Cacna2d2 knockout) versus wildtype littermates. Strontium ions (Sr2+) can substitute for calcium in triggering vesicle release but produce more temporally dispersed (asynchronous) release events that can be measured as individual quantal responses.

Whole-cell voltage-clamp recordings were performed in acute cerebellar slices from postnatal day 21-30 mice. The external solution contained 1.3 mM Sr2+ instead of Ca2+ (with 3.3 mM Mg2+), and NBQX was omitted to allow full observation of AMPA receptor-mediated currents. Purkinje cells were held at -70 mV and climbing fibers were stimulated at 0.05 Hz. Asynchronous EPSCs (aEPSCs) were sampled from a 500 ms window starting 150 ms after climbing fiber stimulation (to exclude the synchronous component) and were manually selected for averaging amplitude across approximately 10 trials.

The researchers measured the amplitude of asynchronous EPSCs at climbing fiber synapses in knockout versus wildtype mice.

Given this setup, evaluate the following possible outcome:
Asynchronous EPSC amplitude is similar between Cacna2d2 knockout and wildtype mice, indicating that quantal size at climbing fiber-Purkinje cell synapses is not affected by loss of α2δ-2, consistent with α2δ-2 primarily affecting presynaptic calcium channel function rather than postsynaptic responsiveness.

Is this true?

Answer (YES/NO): NO